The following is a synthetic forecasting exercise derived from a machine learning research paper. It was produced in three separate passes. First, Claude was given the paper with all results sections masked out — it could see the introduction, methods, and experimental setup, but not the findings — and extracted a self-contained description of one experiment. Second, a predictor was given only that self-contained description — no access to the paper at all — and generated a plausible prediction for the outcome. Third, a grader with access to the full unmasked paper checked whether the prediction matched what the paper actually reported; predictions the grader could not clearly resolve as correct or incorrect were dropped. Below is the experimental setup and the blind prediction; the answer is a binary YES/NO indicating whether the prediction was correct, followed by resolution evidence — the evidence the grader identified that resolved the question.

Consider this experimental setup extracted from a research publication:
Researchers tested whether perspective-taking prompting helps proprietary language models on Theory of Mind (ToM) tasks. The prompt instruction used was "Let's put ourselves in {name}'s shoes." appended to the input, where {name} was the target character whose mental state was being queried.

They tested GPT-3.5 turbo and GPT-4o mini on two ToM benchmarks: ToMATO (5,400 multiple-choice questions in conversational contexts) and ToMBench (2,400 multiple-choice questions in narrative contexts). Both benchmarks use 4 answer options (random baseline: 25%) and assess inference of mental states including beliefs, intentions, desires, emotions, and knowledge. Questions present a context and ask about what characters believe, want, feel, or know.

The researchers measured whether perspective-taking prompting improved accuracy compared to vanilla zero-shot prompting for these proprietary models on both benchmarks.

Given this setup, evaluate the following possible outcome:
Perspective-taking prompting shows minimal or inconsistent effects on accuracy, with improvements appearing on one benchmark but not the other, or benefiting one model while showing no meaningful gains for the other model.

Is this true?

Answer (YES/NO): NO